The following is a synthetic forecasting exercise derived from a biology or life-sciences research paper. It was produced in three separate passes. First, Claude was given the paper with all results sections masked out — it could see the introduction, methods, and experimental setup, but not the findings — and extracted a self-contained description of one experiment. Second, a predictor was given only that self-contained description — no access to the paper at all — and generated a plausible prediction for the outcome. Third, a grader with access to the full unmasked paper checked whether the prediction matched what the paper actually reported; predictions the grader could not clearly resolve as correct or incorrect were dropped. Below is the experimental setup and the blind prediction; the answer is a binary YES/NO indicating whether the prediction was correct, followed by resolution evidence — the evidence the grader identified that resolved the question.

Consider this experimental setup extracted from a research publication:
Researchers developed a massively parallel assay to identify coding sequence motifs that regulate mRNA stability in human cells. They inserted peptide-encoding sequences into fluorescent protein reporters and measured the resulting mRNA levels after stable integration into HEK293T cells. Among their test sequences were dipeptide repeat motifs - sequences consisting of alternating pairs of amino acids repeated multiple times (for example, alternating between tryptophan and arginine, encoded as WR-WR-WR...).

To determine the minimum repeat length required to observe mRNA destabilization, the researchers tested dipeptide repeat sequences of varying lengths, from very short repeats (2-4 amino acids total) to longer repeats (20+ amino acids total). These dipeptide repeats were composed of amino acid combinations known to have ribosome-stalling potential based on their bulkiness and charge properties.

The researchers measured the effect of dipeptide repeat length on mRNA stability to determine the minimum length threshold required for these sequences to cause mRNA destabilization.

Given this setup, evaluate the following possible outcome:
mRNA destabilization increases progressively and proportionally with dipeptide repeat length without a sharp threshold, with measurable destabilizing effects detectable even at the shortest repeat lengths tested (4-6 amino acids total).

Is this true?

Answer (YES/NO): NO